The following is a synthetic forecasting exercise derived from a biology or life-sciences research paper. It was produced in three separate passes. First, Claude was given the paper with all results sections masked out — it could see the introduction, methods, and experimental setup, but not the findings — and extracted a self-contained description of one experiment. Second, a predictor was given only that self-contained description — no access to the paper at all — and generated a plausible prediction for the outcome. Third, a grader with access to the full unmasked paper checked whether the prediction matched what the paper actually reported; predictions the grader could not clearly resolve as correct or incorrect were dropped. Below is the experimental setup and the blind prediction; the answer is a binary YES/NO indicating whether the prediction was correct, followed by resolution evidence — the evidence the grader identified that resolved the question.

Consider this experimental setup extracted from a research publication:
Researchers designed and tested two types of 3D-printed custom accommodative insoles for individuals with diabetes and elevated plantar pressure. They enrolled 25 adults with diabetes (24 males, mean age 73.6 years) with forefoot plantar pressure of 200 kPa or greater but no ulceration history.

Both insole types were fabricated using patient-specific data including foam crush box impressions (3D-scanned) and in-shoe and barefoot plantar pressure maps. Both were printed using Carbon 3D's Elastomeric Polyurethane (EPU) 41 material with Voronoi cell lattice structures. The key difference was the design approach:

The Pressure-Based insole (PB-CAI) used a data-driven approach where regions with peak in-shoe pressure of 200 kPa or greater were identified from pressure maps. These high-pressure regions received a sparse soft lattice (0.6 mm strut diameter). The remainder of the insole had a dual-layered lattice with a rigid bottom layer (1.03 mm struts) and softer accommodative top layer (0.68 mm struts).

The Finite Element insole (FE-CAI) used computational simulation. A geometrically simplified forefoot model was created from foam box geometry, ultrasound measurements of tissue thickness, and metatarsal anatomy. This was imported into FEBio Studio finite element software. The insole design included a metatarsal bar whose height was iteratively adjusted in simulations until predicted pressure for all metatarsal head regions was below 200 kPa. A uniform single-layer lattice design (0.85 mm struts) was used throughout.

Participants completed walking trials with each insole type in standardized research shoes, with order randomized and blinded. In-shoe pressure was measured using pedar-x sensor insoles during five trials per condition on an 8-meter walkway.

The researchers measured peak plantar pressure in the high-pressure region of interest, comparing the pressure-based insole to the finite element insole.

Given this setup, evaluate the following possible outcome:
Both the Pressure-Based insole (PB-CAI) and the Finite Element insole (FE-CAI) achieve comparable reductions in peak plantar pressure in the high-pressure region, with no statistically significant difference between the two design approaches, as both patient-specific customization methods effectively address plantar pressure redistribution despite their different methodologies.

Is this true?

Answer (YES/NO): YES